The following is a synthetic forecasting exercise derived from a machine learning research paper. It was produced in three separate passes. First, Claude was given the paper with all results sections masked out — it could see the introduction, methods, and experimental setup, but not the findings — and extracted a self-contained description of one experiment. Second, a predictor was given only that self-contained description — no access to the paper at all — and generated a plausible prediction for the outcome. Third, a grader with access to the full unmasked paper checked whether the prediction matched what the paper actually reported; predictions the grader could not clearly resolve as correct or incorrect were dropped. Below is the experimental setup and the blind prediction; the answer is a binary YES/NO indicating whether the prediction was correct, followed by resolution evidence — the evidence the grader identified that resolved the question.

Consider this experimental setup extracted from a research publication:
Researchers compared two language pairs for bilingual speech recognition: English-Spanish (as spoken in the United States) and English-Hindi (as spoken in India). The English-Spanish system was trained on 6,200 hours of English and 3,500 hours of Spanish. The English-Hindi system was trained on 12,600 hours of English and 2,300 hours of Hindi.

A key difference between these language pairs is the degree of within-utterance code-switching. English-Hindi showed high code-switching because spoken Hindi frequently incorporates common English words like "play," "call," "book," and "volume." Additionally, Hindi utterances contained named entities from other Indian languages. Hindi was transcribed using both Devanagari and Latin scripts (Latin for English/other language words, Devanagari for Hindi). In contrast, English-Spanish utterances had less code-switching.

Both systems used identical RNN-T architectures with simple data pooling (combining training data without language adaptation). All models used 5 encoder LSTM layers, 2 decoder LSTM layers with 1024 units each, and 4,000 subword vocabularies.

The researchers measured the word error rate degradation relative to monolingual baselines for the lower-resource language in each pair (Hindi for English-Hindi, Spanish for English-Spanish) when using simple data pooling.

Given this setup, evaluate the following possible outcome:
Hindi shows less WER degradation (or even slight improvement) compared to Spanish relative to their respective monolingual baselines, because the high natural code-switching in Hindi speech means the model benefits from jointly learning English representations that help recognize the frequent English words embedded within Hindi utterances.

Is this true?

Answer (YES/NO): NO